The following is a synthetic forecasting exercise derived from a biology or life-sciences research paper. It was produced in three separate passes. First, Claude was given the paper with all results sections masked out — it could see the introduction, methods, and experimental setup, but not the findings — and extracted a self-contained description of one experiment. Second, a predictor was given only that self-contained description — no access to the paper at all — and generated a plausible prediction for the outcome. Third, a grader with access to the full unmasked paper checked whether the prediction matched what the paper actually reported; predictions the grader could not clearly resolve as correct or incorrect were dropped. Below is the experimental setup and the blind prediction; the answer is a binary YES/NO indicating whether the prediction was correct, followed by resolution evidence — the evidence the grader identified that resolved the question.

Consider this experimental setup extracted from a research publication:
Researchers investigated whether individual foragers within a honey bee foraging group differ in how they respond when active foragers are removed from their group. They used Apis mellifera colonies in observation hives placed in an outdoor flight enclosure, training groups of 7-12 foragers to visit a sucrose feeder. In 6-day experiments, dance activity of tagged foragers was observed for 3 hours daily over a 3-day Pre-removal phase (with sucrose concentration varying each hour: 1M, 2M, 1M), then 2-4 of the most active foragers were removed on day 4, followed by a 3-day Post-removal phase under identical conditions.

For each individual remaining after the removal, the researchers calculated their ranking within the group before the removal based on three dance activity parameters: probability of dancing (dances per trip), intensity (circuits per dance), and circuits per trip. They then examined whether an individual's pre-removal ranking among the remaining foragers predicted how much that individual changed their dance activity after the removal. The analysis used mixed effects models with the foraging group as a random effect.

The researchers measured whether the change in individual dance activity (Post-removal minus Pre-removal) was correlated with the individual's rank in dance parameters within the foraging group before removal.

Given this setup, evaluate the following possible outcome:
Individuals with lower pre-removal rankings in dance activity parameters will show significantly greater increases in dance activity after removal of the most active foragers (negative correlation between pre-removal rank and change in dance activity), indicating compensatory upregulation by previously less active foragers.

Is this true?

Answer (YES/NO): NO